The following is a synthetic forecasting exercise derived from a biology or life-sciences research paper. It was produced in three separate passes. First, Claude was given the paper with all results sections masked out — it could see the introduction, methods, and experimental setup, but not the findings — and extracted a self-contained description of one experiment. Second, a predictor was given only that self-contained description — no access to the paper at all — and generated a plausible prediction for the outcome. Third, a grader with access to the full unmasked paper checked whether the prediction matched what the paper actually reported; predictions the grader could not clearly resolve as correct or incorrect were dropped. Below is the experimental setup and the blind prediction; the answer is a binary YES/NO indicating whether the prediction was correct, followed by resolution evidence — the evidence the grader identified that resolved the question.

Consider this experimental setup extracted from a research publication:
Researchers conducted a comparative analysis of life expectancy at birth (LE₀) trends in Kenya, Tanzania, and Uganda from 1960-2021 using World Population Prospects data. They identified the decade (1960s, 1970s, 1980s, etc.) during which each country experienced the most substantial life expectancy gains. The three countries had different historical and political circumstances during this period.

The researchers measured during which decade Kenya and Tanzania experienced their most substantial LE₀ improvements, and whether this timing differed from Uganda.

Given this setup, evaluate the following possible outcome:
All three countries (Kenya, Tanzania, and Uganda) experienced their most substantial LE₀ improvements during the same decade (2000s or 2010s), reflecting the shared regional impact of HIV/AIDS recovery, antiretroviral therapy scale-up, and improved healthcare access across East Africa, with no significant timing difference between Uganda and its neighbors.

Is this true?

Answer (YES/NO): NO